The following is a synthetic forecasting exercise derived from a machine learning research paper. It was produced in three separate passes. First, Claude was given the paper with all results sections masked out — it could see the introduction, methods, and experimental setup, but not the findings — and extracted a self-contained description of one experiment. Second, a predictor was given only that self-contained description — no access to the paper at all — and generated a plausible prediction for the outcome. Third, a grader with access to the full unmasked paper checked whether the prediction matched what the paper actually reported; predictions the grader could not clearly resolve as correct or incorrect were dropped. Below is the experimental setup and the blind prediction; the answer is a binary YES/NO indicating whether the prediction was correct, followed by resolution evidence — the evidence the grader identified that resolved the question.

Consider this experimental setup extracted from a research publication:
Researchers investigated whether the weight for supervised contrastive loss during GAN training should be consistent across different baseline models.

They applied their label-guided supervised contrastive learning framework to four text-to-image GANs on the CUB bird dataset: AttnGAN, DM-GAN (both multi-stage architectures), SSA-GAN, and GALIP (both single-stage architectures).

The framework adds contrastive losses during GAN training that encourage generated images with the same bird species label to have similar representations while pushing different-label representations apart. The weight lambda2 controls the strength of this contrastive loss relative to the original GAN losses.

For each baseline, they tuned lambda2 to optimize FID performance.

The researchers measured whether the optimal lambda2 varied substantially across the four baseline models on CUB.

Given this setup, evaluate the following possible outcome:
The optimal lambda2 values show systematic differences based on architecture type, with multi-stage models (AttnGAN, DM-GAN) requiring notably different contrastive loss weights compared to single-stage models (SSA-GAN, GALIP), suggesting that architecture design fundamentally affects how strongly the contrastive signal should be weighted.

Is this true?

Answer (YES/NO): YES